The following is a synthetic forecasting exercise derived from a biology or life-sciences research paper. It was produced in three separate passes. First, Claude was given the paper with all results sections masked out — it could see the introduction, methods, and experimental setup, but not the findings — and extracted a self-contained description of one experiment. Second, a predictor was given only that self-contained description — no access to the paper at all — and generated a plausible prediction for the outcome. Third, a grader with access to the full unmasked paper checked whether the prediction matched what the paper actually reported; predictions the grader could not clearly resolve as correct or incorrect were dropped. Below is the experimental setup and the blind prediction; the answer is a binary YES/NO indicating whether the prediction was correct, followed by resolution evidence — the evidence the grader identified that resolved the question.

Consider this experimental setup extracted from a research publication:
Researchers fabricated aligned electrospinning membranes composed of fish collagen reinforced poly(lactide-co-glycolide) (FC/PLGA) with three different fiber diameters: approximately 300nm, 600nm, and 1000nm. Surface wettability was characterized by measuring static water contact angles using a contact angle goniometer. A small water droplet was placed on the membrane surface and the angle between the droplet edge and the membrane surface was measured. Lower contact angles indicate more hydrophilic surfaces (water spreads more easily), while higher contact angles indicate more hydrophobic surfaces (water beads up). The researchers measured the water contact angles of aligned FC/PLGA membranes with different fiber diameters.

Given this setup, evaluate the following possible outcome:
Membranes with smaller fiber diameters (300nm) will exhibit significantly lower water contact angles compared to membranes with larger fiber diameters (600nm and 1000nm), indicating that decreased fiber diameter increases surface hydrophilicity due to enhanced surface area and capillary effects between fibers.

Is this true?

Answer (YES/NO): NO